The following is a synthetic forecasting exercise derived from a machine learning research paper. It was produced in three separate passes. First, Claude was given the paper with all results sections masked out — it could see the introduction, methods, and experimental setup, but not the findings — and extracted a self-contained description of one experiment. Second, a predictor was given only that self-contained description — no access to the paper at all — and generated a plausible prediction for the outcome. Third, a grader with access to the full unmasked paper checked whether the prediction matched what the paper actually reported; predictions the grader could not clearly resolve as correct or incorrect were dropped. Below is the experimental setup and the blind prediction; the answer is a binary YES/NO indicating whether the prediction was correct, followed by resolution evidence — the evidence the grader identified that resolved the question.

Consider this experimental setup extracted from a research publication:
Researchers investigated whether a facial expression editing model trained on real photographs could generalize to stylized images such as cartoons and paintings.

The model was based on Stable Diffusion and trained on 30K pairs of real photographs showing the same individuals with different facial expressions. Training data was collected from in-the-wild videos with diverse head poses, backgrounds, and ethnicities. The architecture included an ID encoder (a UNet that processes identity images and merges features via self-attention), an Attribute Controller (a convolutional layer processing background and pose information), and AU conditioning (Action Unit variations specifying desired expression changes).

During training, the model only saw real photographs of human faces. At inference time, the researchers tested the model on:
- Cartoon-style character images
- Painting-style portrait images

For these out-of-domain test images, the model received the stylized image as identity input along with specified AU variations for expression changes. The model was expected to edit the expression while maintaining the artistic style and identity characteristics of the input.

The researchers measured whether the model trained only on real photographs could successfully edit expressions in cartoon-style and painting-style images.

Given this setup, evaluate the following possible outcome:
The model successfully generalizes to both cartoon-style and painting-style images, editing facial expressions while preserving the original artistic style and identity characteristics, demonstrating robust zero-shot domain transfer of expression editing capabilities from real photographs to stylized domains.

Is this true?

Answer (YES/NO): YES